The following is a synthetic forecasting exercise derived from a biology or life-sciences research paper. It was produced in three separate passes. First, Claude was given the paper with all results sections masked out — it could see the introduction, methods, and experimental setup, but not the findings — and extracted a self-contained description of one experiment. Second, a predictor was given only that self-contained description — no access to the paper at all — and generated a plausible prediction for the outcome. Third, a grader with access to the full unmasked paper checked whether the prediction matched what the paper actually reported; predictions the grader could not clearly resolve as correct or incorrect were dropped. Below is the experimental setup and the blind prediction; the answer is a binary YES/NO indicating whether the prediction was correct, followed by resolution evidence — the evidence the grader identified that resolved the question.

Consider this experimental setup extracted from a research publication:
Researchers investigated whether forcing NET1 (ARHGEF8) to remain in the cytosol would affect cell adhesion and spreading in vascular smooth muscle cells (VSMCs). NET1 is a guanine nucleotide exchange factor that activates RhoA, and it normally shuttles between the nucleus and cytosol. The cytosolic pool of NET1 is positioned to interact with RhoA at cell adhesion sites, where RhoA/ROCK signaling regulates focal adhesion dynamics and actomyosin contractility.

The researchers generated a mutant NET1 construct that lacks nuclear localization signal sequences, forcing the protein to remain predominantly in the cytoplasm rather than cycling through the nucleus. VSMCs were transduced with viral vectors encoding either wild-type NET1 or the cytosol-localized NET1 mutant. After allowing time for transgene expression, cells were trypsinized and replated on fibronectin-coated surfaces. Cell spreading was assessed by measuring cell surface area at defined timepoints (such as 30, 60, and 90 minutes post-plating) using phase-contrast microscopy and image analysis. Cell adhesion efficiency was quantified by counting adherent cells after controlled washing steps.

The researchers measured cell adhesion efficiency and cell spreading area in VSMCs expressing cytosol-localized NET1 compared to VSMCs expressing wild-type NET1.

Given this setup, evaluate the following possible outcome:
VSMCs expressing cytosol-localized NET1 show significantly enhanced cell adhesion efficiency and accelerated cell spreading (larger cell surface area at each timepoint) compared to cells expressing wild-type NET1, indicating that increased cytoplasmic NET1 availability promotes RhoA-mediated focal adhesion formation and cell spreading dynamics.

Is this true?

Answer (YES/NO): YES